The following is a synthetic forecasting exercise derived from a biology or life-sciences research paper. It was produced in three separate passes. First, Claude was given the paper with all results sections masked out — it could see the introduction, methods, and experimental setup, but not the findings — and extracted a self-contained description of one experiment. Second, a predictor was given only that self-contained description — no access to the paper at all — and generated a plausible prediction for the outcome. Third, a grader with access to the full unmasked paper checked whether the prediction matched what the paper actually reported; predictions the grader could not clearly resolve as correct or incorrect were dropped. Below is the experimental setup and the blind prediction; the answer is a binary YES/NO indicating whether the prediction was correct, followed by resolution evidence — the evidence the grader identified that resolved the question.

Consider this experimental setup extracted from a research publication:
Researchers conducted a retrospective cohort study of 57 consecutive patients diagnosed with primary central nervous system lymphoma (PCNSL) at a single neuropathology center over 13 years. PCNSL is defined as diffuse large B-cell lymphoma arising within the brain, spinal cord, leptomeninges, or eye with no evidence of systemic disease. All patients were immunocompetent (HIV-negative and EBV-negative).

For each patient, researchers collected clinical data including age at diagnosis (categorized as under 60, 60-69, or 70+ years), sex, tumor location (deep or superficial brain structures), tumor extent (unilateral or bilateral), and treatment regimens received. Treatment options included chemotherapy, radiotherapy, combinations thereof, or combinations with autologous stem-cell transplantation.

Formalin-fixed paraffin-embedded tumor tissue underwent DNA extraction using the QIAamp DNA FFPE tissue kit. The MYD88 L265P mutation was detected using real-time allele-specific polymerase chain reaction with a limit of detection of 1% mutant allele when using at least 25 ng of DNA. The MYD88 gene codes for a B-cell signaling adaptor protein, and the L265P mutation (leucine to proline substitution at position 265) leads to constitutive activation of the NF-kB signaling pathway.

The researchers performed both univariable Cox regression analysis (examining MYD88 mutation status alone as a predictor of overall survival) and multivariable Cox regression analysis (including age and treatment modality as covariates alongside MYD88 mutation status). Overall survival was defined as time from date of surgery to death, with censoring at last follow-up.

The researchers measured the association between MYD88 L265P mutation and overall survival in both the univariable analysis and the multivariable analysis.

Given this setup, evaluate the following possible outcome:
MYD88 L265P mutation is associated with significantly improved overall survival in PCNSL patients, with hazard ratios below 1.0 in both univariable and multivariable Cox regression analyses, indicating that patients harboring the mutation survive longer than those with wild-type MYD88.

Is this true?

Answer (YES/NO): NO